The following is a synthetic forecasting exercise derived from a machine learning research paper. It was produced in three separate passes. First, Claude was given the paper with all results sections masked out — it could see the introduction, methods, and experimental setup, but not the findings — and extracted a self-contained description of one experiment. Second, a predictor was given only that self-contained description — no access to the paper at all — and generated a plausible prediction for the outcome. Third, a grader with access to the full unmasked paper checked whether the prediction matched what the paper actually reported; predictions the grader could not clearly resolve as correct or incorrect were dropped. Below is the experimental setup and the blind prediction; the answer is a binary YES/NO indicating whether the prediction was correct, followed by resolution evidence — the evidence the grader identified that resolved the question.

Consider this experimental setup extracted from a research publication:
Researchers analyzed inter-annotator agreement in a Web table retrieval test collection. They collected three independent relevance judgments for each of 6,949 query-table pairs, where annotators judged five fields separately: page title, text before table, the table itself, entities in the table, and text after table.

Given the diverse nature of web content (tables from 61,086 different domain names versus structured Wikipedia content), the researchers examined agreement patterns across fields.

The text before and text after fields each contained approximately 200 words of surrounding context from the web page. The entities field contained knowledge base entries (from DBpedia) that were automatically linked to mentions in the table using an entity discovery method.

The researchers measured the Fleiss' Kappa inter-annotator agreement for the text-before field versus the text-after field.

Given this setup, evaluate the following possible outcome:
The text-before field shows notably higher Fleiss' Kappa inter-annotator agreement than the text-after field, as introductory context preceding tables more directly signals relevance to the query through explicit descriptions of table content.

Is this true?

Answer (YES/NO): NO